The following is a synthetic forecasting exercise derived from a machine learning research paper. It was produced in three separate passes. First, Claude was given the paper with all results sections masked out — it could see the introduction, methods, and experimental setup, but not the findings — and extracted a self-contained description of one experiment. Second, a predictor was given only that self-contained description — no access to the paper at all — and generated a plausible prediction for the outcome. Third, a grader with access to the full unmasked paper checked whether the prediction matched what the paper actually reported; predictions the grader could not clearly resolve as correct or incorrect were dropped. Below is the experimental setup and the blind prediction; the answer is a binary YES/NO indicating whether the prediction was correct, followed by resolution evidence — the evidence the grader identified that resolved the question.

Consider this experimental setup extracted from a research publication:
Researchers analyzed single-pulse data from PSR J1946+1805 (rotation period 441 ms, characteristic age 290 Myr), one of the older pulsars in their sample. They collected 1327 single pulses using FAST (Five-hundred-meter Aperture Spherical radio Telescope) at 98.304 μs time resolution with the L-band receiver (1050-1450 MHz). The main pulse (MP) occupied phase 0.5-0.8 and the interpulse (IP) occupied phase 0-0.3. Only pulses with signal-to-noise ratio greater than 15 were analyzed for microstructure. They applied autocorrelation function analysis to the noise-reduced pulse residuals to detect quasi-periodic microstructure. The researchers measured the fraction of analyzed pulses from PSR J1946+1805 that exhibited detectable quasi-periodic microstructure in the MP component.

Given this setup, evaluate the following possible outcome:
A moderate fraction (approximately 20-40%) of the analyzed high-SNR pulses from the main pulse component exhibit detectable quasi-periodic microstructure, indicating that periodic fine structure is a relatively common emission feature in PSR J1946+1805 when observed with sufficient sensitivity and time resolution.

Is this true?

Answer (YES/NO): YES